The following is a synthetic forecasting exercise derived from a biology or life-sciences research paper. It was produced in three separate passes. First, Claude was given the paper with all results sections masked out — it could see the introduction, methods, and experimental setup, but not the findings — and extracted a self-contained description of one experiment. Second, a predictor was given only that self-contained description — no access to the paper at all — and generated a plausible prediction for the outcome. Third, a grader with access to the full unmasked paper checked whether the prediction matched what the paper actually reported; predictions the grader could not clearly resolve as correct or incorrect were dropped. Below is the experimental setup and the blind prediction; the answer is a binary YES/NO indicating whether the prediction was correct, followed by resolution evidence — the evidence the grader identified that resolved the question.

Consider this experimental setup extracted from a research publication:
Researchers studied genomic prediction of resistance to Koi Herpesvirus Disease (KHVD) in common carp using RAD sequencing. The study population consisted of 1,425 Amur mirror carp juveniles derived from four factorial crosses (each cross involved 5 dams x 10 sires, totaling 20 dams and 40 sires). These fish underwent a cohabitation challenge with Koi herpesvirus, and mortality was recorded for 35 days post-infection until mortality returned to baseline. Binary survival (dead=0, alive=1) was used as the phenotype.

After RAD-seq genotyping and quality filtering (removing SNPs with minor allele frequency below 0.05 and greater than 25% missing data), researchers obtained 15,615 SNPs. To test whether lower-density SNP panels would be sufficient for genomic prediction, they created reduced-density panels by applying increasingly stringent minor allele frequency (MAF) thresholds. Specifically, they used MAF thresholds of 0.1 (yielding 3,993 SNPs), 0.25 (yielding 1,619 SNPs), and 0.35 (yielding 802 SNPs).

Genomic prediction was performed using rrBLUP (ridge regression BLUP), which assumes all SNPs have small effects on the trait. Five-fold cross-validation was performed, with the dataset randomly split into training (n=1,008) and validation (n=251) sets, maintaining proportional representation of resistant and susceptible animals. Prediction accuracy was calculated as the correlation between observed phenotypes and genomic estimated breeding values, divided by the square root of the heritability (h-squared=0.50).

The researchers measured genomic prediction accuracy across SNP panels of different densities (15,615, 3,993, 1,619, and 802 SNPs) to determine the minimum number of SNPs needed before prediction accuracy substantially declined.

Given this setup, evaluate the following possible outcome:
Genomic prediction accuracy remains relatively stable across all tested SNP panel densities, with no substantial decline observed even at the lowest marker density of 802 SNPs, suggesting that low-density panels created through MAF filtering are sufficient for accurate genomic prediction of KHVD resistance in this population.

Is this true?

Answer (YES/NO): NO